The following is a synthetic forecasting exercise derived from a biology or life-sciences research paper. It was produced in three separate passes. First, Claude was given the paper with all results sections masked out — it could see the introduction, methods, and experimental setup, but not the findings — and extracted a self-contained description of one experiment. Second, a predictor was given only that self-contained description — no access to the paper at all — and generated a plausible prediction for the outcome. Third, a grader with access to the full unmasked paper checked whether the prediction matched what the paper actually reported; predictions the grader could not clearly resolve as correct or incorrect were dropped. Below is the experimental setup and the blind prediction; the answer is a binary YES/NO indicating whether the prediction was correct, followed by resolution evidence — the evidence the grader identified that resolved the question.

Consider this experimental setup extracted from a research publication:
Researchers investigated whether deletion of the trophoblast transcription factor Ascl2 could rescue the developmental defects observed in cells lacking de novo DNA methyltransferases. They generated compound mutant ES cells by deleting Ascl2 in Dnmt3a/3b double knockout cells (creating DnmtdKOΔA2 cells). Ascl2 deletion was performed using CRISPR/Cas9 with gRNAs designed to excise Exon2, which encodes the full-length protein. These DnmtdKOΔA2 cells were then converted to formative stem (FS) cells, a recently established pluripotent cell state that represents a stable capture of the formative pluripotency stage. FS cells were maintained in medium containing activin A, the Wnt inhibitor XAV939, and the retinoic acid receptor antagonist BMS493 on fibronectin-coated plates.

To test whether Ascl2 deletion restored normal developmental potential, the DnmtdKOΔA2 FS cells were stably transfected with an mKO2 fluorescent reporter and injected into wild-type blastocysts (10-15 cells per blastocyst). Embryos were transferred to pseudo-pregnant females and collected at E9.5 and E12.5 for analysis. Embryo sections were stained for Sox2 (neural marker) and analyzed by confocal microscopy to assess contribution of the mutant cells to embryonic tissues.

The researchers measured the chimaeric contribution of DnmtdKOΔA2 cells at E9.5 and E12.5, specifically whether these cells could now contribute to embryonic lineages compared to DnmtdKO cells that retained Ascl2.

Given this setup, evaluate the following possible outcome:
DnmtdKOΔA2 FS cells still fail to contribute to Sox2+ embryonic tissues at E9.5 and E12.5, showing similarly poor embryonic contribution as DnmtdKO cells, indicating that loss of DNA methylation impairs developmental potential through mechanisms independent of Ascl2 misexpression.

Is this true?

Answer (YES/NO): NO